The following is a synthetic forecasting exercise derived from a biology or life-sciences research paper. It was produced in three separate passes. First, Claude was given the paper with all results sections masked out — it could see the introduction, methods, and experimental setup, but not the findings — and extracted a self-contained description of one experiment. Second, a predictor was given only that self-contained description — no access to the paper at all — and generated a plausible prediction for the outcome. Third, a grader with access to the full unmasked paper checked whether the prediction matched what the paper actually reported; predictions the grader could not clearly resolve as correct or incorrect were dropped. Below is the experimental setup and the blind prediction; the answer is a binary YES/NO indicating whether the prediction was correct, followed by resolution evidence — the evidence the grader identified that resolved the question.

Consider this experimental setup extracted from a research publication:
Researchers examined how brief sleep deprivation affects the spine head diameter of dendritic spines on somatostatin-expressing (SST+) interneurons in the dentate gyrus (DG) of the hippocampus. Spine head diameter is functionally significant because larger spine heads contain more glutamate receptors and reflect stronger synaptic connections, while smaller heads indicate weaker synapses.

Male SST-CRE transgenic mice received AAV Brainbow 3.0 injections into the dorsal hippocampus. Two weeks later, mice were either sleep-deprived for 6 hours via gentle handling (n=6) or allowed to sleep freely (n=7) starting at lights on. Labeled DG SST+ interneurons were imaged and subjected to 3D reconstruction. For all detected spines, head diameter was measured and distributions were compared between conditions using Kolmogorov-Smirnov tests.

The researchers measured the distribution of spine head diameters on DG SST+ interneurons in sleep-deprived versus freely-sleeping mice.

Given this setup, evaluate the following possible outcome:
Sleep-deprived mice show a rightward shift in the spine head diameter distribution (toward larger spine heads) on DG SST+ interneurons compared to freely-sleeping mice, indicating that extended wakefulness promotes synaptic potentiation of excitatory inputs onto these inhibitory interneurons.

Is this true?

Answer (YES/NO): NO